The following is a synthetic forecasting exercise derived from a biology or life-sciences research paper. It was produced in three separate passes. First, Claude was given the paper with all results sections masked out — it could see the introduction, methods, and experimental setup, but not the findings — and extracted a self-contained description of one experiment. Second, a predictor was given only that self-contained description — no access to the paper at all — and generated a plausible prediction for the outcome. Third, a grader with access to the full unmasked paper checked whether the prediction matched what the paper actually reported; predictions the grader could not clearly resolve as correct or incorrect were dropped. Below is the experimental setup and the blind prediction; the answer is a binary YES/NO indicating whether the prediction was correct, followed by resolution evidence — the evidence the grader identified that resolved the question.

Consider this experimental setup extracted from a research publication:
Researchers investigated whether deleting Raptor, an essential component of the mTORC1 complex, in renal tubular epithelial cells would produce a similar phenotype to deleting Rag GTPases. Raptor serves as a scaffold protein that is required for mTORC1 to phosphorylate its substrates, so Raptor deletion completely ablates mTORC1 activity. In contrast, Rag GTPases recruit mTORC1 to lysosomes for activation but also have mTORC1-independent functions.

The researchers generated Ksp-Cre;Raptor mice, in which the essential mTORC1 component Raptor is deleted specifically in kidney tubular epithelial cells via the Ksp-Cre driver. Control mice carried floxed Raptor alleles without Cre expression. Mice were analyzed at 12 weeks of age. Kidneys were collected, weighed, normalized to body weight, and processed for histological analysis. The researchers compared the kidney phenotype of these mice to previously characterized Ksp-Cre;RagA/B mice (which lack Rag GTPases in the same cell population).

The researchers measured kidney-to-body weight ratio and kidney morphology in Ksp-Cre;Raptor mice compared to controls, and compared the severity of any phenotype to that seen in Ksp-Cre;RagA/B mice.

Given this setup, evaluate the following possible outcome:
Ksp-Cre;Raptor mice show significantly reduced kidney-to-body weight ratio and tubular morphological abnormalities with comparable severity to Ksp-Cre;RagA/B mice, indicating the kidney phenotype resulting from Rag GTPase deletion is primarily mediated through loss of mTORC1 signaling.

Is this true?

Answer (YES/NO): NO